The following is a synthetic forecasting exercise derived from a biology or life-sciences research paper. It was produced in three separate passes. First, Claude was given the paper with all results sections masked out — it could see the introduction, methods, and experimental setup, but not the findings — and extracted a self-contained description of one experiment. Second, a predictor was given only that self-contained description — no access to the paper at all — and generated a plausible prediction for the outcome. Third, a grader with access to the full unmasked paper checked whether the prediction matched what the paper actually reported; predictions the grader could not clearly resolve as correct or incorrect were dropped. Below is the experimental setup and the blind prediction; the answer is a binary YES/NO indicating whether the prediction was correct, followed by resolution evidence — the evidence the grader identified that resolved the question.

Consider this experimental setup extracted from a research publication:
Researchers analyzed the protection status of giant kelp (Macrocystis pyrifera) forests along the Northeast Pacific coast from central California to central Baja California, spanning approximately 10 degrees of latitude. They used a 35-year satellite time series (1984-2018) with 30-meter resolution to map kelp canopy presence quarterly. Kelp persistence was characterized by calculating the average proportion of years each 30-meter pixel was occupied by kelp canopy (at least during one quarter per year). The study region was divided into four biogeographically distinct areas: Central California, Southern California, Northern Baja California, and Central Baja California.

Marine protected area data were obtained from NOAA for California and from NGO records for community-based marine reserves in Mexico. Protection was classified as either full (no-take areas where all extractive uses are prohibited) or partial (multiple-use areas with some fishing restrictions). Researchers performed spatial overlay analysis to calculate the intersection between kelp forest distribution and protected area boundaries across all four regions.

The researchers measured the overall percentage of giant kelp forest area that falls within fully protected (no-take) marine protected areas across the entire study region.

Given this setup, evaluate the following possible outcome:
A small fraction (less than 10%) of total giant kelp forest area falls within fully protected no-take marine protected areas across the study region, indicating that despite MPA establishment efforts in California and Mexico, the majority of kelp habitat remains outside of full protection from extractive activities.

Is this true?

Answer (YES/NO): YES